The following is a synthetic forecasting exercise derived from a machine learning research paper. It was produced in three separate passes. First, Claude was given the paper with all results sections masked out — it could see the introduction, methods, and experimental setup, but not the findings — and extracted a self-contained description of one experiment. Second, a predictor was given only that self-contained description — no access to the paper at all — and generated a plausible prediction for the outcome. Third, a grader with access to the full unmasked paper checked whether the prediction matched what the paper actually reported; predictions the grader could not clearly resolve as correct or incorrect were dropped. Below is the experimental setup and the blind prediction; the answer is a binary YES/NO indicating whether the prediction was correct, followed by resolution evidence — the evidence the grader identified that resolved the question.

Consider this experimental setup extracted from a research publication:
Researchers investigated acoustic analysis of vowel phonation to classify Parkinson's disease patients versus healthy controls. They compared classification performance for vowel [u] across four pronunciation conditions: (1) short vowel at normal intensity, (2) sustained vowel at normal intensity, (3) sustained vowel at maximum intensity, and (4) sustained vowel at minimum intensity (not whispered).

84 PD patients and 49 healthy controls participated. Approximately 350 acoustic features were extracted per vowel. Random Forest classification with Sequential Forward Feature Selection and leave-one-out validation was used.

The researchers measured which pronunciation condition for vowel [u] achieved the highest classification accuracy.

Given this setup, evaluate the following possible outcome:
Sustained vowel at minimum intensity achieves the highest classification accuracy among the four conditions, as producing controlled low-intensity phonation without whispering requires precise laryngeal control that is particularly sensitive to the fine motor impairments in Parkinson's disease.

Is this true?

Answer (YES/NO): YES